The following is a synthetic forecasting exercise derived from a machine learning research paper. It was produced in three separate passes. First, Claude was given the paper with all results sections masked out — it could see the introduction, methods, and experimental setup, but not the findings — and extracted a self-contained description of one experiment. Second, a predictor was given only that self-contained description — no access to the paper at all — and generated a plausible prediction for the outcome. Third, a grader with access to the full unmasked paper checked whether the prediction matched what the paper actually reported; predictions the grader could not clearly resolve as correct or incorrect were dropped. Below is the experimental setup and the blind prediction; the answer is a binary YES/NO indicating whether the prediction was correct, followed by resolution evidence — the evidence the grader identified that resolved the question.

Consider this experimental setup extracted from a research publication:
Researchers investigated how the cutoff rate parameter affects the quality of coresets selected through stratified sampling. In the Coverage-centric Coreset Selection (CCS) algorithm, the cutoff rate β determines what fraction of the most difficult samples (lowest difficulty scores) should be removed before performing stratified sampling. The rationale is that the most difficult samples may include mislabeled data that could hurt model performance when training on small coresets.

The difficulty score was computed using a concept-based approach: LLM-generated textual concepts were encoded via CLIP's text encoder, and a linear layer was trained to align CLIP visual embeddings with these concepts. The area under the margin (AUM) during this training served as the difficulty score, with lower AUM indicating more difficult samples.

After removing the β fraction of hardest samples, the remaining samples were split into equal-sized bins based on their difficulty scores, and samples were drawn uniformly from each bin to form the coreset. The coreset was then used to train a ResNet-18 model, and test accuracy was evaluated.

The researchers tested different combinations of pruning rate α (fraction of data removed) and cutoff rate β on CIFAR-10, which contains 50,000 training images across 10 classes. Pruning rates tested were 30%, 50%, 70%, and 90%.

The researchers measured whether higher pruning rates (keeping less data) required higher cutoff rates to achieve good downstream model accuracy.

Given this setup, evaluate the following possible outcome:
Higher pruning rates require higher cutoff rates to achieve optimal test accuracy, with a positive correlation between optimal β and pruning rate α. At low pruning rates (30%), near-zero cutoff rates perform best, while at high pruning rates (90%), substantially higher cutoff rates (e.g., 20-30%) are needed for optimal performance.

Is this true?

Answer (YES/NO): YES